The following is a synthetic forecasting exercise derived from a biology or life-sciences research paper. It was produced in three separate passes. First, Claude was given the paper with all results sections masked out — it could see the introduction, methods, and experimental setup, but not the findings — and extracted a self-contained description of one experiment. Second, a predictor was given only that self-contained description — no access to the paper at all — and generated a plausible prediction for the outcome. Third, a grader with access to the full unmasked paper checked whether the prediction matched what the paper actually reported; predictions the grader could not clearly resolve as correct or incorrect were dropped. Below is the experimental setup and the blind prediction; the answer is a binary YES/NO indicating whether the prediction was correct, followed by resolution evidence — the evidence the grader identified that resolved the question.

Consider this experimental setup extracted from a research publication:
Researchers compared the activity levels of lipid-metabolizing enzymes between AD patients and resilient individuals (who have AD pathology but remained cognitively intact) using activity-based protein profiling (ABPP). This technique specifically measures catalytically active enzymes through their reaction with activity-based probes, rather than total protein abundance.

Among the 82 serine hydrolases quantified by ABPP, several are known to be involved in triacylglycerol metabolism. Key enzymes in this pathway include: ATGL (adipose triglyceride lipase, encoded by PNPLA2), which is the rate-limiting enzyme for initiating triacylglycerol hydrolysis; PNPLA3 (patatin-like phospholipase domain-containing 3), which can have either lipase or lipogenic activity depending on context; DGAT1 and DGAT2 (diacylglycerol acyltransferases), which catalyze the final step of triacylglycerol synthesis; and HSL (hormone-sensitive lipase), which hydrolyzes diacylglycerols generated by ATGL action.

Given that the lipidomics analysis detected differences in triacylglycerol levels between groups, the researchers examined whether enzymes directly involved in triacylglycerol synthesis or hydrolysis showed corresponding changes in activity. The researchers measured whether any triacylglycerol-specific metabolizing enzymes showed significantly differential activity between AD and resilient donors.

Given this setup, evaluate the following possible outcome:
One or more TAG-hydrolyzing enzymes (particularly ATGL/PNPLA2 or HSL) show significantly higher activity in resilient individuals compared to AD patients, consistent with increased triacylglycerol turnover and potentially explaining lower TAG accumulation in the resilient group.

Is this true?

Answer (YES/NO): NO